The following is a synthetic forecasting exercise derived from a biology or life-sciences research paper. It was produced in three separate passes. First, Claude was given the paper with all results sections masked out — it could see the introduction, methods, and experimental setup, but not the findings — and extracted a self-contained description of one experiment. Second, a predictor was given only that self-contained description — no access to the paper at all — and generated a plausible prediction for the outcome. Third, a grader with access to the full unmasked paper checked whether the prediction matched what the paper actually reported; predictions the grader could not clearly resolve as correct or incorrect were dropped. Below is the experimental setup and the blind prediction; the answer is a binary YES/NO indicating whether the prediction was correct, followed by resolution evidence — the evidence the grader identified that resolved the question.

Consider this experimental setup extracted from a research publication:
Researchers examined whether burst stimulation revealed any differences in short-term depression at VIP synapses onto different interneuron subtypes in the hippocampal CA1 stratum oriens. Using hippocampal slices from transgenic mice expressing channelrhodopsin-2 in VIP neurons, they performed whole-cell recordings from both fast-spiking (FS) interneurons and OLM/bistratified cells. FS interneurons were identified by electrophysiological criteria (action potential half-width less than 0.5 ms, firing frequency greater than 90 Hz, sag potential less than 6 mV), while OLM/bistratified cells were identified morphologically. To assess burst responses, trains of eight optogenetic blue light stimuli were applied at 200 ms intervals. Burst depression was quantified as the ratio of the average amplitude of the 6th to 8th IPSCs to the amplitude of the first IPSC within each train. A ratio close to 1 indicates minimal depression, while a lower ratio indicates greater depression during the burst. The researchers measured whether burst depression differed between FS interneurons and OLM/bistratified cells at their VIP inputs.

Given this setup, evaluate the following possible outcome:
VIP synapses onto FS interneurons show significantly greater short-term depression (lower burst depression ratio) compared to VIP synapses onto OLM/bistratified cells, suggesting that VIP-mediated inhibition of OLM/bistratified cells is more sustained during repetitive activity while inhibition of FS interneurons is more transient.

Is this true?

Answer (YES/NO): NO